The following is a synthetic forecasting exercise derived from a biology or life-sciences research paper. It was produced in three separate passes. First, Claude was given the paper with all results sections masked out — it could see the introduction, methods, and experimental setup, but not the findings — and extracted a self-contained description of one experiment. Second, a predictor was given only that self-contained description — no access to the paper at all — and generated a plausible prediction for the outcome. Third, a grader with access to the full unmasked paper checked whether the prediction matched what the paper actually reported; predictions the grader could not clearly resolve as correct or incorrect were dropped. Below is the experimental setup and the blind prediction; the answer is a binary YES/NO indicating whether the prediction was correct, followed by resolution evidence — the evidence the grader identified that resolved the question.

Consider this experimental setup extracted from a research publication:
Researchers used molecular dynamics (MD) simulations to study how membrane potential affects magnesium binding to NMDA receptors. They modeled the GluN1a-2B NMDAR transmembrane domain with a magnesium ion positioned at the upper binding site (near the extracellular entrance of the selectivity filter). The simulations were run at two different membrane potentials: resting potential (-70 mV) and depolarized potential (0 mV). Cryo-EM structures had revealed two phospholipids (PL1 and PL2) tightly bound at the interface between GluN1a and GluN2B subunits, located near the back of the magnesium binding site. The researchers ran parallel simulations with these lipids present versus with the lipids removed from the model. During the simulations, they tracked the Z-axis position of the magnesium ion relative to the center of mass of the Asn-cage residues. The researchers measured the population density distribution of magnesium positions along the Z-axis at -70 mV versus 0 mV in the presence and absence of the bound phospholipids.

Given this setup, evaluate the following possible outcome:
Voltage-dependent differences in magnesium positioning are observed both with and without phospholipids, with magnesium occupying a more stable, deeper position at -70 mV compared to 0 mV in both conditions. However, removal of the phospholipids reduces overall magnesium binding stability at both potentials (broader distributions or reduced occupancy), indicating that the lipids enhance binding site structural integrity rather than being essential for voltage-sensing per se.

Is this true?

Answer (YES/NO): NO